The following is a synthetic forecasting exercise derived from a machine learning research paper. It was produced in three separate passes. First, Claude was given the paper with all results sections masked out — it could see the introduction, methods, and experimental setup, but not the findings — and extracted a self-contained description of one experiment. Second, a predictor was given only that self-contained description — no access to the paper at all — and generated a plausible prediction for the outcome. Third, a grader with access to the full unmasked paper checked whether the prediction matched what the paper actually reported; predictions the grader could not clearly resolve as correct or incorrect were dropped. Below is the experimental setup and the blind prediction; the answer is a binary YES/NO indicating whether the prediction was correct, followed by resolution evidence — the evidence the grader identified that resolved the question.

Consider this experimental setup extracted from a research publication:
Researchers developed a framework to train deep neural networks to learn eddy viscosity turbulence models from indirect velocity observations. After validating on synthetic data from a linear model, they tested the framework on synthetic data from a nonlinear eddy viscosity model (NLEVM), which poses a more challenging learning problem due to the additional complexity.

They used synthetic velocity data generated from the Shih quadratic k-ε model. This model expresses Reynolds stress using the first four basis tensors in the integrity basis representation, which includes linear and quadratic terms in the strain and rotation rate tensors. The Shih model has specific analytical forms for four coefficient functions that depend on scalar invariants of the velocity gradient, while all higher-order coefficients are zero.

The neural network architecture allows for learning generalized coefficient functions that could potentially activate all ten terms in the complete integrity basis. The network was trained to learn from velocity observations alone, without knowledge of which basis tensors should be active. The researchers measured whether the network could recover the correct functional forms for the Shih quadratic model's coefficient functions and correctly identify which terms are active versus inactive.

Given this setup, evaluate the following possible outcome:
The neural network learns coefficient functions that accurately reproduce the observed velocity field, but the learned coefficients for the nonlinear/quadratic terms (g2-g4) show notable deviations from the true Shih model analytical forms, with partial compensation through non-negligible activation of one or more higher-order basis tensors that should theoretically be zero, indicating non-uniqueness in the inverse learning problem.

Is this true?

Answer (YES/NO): NO